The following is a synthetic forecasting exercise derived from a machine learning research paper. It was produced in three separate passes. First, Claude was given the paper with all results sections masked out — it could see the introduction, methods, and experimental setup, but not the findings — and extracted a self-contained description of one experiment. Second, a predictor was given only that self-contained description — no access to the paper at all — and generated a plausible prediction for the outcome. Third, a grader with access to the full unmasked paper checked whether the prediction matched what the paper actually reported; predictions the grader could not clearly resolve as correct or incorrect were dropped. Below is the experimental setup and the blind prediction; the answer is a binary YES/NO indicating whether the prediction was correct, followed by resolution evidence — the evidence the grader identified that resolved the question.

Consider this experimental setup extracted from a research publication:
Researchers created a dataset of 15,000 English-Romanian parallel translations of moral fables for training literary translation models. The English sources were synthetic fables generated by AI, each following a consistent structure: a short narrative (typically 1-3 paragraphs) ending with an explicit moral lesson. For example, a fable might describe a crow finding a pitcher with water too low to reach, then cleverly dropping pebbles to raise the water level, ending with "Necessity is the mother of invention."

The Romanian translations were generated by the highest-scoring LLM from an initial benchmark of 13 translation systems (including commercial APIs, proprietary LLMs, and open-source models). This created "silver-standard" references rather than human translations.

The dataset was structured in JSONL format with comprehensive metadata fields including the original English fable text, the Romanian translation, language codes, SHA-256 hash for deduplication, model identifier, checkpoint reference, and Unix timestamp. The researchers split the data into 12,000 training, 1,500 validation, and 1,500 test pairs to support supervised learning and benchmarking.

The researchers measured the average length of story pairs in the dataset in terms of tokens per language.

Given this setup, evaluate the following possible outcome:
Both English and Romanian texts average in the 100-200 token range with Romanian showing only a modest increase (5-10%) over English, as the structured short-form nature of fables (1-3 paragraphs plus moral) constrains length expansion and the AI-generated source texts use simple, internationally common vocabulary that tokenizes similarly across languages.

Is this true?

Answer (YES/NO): NO